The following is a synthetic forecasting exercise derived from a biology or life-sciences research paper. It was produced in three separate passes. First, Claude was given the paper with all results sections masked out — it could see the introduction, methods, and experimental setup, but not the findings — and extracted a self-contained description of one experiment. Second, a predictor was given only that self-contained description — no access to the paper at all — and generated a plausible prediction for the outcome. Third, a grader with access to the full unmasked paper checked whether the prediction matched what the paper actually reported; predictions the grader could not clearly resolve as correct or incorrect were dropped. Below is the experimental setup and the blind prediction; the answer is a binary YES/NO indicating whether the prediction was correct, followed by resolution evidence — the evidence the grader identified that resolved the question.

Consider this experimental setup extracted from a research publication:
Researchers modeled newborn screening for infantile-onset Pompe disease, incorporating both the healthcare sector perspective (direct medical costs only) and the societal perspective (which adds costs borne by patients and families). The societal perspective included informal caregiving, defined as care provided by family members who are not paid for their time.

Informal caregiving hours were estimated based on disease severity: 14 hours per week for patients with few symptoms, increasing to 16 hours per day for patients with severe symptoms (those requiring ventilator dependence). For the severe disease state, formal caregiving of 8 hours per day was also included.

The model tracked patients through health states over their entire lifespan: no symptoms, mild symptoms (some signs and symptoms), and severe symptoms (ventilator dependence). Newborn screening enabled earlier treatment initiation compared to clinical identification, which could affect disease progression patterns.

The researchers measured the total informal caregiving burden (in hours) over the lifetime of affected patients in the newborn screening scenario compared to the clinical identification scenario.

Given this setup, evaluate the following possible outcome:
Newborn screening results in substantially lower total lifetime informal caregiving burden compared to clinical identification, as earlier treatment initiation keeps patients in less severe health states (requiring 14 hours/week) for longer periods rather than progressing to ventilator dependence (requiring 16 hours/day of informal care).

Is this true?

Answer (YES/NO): YES